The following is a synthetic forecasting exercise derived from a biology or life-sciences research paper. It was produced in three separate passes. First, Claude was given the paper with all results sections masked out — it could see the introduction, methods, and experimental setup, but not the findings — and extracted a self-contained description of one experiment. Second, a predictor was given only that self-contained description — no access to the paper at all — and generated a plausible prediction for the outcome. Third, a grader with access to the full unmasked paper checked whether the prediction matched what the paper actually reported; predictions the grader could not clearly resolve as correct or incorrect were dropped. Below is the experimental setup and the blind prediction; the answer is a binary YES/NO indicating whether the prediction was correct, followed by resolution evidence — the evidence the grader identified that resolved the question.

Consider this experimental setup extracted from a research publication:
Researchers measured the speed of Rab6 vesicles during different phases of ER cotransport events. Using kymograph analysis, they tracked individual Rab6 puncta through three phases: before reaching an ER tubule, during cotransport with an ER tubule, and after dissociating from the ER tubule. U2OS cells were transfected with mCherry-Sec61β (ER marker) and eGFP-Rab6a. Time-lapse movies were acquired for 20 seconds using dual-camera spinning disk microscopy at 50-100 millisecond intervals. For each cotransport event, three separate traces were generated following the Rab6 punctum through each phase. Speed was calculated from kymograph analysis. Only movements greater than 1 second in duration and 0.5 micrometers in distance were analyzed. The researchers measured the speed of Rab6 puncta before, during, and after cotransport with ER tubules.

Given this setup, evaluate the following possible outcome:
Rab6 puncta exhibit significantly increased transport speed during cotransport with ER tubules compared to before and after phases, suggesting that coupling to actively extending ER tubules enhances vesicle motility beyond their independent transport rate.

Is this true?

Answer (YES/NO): NO